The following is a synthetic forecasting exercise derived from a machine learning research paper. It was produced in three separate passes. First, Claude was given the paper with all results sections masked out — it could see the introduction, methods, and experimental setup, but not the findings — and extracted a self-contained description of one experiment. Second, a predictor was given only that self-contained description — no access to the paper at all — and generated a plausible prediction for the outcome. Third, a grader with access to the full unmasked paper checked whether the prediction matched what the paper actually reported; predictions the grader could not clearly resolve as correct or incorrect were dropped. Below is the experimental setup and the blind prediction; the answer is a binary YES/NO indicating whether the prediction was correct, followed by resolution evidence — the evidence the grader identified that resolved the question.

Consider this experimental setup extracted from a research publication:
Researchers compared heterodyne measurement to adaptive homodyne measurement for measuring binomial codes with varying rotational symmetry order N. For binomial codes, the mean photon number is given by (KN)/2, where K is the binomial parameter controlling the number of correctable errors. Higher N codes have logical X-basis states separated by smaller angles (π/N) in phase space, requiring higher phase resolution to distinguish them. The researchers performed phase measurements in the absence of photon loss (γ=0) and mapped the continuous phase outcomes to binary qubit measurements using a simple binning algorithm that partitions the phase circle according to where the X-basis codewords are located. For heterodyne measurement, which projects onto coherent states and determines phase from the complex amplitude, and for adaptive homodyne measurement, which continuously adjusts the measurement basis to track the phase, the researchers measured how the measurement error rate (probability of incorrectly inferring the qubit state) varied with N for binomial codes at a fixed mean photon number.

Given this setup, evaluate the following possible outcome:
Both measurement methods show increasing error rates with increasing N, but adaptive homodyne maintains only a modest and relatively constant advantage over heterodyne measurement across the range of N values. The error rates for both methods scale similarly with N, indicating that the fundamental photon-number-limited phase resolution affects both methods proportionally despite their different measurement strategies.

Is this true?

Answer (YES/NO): NO